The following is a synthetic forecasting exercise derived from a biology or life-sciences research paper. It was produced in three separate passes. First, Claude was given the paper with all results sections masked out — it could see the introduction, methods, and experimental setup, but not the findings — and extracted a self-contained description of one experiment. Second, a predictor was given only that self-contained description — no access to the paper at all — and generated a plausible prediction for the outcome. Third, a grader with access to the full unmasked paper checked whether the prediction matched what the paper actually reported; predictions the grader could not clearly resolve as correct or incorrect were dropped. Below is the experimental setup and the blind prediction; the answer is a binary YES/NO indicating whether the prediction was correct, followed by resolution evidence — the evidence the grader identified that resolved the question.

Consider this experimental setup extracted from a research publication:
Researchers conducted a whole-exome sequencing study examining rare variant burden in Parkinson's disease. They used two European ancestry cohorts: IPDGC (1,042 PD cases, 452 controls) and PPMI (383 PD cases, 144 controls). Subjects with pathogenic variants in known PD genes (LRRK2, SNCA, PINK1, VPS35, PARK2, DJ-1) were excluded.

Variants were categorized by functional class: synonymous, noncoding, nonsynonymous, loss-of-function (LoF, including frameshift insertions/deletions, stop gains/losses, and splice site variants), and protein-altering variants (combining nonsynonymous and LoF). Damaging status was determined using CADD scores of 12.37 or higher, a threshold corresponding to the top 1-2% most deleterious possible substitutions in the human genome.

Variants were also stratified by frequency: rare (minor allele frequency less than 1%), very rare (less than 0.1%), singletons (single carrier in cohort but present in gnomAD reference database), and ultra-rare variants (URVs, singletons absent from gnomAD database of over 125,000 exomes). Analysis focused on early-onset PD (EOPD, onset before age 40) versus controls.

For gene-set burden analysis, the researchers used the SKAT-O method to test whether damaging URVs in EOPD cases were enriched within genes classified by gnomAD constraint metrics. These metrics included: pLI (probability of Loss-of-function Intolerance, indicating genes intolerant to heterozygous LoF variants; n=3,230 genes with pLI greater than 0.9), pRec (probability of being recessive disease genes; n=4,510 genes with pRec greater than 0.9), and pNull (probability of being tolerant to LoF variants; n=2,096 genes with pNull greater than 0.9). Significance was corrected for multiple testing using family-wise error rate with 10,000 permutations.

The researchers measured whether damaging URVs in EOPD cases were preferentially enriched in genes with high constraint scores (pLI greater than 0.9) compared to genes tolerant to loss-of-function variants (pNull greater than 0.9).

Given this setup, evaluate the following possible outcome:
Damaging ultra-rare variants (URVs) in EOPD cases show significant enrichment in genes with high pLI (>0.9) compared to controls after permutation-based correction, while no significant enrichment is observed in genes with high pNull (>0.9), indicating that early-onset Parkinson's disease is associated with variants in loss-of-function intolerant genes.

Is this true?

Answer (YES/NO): NO